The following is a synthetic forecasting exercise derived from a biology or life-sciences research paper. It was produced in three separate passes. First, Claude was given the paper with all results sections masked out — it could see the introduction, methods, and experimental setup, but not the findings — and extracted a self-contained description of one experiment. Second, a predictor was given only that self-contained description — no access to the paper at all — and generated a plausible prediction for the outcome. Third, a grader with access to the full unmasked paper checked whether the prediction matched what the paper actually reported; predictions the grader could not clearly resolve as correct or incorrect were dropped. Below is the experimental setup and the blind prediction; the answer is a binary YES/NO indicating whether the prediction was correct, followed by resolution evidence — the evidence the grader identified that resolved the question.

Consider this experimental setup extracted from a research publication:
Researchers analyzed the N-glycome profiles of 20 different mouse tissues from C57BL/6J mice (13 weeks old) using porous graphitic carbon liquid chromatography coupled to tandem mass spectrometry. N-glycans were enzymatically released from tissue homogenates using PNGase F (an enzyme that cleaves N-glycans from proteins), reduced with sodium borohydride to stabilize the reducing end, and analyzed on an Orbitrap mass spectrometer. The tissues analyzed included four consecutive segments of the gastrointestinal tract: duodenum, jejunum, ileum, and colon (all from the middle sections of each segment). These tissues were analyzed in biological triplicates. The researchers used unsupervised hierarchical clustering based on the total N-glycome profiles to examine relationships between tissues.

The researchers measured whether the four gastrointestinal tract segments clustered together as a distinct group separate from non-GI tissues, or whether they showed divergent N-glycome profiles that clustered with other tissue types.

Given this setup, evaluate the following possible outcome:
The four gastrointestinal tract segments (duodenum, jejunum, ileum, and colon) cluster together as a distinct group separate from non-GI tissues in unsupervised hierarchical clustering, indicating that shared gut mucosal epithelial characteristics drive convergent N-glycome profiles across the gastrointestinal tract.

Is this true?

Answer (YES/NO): NO